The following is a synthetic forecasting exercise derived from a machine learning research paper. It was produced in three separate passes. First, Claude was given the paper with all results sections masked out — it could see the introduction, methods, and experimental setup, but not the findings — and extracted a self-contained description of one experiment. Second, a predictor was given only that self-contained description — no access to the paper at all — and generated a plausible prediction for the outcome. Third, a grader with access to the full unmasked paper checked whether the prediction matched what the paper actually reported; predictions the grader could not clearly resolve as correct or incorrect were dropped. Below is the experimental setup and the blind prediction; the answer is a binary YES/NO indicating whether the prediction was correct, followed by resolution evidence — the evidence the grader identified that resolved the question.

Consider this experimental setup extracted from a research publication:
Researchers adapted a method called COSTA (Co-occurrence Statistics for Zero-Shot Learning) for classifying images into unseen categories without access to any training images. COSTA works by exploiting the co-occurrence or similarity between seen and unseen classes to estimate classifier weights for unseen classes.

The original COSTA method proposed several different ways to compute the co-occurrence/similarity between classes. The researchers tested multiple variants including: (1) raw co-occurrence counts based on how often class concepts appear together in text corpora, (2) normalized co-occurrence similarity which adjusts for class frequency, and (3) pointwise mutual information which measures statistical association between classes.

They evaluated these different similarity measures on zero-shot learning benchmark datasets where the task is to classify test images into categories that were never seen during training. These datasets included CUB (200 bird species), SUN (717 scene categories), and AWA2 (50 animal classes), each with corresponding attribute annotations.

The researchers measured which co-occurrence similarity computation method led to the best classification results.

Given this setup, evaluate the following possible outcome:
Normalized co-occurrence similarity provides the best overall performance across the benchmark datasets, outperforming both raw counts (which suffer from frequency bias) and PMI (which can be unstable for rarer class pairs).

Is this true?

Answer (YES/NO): YES